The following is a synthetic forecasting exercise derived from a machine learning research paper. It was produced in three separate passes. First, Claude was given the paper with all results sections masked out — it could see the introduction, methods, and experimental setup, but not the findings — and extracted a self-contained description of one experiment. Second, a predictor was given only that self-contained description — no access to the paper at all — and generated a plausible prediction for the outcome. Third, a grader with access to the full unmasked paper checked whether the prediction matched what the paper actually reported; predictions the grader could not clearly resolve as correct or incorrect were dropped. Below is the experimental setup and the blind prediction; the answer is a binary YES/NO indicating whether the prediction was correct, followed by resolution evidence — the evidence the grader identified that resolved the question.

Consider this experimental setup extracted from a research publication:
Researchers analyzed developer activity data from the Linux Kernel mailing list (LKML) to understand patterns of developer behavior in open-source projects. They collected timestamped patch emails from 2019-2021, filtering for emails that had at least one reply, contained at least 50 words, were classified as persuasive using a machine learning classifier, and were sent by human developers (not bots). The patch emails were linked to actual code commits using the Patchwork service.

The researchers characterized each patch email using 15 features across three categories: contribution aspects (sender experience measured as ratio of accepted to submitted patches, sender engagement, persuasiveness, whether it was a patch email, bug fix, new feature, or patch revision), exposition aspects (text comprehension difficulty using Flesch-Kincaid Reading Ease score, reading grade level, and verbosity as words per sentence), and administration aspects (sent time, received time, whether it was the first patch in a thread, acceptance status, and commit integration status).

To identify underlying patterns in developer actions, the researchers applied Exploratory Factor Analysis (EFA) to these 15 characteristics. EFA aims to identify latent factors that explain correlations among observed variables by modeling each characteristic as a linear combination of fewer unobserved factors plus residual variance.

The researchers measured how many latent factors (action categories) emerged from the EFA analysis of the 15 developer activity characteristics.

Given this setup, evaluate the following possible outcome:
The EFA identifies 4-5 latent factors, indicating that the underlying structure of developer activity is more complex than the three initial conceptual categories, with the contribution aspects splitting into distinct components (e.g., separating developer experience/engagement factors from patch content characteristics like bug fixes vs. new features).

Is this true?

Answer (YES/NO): YES